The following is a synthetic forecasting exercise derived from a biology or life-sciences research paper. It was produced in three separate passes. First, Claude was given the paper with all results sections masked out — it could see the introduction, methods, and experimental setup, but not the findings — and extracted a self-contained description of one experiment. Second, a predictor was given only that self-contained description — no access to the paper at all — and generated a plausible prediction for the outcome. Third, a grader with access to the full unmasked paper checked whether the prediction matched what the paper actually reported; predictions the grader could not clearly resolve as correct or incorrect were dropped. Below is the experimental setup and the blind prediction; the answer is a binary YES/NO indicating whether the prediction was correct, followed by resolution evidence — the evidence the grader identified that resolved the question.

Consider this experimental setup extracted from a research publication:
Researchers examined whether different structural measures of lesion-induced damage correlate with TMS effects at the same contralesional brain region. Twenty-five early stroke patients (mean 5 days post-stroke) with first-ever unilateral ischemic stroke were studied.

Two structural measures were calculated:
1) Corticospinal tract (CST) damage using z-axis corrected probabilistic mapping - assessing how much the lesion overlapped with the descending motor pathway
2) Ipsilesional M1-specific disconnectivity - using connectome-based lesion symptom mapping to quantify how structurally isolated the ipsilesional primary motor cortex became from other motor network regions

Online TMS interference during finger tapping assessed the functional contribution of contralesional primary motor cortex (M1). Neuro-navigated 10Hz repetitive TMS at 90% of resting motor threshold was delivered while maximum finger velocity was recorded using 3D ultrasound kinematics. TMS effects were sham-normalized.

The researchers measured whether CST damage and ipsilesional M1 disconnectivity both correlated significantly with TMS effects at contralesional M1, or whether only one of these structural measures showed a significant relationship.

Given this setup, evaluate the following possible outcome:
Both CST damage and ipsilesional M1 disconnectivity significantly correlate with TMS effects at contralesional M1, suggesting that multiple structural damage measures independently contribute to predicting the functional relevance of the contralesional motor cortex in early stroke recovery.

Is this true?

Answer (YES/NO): YES